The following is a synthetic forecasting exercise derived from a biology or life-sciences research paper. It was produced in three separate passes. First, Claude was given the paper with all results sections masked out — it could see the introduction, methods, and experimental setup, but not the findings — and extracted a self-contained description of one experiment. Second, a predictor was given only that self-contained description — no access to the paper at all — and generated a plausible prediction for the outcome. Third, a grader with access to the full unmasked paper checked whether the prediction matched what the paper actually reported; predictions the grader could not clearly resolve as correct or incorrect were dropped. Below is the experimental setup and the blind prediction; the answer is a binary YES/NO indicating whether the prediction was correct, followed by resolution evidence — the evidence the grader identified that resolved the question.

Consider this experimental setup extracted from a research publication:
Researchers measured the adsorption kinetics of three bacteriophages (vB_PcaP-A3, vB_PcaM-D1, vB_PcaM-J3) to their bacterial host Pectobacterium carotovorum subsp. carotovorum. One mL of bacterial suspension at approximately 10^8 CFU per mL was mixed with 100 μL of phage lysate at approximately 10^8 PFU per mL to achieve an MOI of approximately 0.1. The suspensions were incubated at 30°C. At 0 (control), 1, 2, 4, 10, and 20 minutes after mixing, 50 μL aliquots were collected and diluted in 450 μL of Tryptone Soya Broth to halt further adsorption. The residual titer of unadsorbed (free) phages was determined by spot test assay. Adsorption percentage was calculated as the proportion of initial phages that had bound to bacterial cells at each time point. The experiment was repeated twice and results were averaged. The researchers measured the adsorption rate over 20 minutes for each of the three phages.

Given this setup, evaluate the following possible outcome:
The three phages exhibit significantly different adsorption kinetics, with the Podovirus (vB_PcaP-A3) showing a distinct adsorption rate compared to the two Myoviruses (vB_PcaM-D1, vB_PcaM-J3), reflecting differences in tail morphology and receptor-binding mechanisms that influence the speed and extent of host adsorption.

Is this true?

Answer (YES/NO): NO